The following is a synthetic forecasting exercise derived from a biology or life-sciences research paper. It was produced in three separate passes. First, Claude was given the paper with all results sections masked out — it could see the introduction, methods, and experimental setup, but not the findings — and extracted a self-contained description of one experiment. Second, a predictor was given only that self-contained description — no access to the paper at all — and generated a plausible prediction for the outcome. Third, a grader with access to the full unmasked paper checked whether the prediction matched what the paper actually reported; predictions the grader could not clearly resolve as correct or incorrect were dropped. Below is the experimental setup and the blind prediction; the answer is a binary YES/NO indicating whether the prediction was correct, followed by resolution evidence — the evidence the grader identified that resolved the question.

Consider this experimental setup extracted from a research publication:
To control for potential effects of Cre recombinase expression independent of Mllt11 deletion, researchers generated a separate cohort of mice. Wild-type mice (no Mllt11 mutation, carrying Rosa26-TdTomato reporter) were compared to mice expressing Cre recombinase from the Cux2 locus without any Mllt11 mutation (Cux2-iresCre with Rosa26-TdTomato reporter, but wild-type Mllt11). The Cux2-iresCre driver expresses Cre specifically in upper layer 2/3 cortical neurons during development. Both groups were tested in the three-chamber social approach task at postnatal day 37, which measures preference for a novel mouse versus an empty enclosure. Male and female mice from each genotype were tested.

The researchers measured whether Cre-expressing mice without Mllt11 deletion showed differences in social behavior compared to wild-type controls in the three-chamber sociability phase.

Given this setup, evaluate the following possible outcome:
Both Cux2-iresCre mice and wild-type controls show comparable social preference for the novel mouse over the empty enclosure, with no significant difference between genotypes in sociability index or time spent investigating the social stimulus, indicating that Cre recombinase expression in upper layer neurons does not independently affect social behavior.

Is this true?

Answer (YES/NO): NO